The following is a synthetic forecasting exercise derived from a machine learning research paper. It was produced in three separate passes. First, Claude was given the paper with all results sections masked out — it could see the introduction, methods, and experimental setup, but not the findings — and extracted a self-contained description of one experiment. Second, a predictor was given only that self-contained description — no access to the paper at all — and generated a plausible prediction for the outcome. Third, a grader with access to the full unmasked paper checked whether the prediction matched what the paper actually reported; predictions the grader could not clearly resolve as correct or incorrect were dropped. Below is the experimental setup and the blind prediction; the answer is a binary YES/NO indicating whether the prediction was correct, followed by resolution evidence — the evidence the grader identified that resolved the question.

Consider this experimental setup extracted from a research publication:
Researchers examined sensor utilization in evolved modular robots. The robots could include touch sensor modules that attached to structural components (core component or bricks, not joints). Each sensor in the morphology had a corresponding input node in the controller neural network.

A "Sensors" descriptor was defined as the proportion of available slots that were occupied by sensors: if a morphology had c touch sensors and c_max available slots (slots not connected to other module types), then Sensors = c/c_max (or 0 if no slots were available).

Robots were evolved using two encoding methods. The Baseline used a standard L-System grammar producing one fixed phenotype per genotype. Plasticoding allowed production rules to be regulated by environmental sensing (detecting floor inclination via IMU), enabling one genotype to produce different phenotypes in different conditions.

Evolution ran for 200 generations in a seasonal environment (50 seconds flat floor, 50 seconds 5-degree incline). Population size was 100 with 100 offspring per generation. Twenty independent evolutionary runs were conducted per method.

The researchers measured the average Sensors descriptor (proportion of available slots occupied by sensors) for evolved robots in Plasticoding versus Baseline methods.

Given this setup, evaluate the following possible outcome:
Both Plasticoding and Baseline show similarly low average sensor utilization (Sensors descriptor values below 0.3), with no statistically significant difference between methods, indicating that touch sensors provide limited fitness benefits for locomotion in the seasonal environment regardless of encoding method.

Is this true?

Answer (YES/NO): NO